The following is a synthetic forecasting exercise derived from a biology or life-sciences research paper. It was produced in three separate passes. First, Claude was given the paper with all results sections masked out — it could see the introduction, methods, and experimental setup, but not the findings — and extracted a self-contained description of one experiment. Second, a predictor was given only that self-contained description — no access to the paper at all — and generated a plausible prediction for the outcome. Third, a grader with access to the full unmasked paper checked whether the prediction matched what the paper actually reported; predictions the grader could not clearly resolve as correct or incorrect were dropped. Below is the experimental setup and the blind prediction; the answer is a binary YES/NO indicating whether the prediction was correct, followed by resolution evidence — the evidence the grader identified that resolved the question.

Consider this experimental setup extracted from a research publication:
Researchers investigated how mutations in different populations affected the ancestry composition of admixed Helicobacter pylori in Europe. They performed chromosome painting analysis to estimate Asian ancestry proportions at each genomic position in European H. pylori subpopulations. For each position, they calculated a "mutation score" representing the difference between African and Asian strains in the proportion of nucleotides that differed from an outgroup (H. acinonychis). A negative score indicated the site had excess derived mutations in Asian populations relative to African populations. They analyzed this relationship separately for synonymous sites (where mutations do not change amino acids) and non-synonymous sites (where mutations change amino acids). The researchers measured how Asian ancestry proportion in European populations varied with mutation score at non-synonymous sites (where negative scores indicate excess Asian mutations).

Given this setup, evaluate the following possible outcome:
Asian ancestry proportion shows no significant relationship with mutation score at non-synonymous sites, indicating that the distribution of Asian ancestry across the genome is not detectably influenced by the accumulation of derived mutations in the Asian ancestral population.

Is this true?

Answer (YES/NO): NO